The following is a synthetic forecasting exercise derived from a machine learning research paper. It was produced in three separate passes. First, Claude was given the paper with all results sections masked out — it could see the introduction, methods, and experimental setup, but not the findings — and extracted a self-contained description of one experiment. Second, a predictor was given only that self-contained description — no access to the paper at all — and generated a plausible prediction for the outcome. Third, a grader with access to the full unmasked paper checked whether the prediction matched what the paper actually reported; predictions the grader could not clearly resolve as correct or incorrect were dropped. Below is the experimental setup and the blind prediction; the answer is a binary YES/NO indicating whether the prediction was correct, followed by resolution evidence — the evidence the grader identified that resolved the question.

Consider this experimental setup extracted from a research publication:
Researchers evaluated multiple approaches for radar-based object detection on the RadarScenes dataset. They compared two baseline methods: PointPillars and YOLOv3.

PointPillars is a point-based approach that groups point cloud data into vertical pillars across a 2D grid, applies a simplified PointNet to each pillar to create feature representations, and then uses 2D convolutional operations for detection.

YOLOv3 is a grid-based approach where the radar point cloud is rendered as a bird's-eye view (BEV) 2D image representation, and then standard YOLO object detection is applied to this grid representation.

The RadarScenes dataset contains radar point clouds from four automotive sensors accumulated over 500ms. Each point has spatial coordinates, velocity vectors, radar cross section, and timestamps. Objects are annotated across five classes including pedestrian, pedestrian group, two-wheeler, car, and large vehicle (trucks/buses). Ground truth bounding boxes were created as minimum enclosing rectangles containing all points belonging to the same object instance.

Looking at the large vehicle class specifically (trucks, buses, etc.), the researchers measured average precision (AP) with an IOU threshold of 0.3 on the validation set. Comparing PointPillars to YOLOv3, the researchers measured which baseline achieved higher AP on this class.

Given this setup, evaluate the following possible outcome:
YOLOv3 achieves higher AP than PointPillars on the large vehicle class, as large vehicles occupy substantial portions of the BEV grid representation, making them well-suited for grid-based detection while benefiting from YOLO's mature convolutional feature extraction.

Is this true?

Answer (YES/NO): YES